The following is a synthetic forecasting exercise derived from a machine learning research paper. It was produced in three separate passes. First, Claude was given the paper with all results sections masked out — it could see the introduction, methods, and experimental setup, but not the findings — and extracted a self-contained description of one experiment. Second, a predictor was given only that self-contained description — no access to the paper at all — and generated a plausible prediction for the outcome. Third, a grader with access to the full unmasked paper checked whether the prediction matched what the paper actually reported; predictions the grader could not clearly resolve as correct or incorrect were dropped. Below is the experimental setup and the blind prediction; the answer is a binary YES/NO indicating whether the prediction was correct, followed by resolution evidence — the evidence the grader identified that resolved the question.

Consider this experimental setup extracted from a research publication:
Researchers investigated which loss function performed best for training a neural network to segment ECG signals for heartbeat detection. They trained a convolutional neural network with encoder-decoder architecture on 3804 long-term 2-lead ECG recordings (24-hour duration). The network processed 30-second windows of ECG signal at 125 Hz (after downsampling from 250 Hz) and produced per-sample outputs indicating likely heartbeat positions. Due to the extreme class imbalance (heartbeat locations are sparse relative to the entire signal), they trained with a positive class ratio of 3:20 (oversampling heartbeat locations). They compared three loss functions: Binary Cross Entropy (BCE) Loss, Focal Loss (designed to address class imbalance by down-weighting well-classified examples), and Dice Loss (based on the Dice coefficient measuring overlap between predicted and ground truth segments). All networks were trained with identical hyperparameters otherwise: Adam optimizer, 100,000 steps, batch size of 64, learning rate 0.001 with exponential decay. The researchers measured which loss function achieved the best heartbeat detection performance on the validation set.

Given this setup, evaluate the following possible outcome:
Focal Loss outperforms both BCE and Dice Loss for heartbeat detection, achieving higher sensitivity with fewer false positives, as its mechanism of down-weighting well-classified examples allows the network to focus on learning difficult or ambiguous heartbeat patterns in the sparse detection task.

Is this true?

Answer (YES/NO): NO